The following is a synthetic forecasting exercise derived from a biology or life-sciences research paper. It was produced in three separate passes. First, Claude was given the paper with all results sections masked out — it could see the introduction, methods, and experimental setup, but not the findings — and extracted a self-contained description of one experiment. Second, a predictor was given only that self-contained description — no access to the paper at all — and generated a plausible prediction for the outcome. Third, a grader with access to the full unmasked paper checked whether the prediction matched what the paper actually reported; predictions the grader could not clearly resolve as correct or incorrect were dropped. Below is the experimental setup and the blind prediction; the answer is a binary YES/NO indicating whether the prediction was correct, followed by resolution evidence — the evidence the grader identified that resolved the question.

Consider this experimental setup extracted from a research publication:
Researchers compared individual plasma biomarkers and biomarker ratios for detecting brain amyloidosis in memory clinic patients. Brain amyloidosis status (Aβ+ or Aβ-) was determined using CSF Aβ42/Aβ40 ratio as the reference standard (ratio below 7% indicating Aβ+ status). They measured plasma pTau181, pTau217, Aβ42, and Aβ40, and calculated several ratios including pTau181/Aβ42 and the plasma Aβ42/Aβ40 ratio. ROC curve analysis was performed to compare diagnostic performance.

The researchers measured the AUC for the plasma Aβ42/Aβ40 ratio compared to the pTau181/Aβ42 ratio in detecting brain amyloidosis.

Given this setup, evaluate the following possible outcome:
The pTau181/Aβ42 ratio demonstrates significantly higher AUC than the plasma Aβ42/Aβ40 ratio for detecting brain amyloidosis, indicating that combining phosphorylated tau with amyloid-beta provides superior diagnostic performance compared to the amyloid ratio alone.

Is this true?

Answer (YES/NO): YES